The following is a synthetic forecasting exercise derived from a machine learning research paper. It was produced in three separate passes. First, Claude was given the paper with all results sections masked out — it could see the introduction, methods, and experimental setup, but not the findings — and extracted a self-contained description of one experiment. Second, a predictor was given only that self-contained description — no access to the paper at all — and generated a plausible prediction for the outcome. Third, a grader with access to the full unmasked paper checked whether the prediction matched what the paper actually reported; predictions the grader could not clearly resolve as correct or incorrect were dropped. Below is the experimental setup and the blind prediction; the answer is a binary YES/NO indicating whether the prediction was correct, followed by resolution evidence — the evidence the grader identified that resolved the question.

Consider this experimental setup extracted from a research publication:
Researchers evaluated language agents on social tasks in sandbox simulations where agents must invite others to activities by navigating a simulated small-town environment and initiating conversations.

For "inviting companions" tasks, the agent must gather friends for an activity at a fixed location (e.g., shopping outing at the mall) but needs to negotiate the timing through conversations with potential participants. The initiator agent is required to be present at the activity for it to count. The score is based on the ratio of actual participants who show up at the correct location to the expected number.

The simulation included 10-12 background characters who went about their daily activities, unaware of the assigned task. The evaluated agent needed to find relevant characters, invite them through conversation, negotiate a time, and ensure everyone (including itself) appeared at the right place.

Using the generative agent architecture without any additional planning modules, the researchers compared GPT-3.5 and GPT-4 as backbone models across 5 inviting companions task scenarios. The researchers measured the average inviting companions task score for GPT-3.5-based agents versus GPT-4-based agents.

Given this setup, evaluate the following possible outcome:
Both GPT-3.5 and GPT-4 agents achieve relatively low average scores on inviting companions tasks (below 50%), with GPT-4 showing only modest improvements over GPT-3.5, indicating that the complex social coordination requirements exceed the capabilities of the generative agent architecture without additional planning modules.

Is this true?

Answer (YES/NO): NO